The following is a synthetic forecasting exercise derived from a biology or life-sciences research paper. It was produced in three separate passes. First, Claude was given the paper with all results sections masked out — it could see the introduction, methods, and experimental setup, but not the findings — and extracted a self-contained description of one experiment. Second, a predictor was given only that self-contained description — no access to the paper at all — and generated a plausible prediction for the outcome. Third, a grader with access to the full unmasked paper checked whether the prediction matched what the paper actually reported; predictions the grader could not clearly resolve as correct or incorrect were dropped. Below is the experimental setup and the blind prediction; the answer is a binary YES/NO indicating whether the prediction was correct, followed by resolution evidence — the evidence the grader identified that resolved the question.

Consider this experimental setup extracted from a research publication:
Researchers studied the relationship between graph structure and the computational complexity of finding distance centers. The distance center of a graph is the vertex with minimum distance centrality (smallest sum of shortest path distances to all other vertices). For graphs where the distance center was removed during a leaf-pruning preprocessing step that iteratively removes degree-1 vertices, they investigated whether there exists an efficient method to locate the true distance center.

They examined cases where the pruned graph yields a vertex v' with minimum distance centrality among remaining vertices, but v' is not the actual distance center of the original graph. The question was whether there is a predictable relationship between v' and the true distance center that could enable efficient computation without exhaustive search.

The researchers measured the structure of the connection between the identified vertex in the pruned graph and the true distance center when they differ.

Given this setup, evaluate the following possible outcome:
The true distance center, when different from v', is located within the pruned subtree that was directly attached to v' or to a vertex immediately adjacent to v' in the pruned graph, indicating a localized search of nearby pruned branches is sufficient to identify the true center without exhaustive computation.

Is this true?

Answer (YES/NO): YES